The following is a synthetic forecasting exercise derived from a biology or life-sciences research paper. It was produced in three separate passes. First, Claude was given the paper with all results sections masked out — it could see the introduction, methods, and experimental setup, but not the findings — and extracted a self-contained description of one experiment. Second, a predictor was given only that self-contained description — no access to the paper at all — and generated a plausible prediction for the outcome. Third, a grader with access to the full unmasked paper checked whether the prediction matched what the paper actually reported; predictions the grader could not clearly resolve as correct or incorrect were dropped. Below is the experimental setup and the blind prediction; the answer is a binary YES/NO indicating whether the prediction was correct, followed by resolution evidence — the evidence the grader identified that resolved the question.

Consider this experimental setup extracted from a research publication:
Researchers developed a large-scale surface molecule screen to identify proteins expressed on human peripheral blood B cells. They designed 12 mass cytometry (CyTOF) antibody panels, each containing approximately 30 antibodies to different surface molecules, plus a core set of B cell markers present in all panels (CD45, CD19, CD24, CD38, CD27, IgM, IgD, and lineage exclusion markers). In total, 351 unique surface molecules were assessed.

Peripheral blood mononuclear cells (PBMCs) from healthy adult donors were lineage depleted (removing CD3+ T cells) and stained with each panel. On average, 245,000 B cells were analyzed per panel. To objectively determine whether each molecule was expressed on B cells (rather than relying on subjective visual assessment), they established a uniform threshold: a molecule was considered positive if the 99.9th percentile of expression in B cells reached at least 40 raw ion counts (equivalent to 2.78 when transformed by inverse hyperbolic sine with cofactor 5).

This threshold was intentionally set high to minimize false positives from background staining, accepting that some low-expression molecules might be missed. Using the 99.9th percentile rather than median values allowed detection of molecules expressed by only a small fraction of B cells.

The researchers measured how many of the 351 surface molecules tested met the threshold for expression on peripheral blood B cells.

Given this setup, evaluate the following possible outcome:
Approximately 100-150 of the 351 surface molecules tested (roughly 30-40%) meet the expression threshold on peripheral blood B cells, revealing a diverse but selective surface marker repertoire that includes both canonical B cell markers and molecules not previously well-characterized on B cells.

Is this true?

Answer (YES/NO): NO